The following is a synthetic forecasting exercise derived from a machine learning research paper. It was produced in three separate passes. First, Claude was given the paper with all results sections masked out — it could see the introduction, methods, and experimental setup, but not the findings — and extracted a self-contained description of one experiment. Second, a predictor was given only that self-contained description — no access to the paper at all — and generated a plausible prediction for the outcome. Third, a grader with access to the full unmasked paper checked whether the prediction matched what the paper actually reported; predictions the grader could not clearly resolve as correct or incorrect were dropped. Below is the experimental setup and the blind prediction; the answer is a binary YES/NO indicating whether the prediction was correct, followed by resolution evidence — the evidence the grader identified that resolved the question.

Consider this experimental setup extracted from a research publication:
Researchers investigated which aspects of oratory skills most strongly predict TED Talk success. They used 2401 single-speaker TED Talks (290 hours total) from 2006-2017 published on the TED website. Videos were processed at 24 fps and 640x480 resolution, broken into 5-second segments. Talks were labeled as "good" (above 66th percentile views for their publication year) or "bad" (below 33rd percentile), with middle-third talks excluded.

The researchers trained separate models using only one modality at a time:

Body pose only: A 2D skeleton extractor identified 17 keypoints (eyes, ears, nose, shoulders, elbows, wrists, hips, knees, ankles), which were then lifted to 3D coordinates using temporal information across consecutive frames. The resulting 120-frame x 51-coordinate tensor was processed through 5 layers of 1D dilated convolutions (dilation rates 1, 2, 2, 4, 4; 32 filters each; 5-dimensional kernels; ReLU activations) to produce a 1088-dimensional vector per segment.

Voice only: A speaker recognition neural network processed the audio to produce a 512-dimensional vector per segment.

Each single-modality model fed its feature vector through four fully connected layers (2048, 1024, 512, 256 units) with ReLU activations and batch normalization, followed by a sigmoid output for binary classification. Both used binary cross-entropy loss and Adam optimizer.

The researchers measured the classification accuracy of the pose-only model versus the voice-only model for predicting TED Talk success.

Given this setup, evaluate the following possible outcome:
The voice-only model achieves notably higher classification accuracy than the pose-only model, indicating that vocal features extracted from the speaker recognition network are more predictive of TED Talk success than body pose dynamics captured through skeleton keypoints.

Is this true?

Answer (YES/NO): NO